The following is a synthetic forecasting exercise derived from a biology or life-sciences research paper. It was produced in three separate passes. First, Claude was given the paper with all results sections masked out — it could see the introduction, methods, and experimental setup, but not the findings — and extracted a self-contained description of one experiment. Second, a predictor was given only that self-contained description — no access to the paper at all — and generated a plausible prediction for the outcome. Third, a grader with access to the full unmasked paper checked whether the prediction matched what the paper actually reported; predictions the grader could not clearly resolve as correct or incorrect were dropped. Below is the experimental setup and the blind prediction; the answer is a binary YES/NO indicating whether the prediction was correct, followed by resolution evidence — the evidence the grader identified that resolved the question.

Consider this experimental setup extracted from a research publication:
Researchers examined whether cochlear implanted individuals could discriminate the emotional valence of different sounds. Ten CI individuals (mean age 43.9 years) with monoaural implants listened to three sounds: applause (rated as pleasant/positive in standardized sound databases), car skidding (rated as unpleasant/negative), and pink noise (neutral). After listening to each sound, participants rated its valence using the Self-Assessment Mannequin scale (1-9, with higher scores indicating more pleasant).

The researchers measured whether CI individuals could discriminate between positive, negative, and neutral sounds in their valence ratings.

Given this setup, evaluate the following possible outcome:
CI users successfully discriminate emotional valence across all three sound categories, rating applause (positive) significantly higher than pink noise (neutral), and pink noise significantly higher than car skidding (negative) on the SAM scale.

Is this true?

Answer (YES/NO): NO